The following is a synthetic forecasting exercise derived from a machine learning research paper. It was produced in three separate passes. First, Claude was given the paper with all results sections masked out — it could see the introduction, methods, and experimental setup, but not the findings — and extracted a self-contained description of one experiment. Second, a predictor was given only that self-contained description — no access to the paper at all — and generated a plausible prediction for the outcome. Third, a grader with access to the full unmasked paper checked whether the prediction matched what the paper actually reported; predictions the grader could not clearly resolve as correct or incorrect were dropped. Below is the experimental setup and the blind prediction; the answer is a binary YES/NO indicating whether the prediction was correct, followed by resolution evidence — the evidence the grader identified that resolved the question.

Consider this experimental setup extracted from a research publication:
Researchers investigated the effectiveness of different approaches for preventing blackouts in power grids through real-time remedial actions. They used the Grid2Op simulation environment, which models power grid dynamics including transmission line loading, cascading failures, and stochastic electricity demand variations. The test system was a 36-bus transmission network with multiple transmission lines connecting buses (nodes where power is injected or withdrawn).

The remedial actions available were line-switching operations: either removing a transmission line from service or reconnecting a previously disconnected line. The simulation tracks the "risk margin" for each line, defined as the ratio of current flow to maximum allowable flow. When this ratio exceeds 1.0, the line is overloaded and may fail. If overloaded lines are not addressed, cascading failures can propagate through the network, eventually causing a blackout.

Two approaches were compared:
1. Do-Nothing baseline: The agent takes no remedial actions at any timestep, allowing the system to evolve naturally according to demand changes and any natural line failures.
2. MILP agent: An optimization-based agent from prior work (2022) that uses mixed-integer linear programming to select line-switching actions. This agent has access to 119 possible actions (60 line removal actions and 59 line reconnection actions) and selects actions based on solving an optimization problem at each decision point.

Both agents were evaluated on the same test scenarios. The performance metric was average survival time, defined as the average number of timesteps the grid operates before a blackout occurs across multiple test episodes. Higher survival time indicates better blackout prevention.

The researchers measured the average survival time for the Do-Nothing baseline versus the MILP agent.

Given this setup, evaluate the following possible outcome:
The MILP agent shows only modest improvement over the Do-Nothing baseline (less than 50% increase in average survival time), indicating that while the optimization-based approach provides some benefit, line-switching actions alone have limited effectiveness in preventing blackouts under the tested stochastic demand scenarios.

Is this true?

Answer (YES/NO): NO